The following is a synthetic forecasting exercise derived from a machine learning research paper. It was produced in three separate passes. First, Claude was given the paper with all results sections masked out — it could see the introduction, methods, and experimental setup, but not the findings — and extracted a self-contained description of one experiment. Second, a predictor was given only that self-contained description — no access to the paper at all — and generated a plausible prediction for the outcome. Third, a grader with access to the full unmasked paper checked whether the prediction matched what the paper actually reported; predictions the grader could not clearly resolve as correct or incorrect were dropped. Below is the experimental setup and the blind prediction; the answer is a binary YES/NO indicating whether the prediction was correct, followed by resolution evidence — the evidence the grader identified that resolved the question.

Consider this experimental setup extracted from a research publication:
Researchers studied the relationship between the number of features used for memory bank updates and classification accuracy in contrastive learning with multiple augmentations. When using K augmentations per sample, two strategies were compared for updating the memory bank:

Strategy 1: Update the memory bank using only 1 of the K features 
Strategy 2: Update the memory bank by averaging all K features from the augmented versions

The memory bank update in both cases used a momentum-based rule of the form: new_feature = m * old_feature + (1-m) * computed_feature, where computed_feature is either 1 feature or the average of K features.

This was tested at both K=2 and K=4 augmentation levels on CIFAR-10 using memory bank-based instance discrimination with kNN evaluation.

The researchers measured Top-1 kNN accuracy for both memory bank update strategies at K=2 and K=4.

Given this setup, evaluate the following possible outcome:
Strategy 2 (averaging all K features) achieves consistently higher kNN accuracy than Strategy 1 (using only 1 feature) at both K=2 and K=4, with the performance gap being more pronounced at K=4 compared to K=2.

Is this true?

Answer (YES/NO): YES